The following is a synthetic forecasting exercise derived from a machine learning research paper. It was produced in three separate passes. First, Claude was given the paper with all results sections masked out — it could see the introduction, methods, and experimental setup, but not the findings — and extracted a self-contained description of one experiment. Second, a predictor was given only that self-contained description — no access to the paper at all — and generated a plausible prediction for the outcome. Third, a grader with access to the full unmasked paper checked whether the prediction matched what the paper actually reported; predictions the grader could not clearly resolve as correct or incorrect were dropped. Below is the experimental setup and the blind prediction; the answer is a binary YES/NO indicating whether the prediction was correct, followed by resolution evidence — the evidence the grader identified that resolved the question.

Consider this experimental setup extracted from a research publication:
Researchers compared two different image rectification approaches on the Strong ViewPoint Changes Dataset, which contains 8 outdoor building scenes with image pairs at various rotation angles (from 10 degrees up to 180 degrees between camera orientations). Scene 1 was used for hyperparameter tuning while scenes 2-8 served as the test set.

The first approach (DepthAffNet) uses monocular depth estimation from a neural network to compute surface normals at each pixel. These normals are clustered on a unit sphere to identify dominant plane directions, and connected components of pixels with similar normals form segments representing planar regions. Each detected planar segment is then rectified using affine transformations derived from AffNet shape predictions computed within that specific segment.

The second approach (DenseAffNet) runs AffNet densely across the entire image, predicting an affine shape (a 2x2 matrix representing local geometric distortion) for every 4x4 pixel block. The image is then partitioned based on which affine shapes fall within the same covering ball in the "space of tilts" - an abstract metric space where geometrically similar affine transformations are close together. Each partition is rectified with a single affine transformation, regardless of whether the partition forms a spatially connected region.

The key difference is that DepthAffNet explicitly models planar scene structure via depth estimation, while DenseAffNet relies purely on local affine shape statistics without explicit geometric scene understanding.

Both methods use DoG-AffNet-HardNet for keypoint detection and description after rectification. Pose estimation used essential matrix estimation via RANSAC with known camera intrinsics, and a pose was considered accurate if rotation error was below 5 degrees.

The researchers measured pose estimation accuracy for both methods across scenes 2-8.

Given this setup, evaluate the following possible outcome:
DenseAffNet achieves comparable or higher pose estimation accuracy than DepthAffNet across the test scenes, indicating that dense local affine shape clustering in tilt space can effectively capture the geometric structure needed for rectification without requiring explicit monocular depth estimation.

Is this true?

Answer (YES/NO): NO